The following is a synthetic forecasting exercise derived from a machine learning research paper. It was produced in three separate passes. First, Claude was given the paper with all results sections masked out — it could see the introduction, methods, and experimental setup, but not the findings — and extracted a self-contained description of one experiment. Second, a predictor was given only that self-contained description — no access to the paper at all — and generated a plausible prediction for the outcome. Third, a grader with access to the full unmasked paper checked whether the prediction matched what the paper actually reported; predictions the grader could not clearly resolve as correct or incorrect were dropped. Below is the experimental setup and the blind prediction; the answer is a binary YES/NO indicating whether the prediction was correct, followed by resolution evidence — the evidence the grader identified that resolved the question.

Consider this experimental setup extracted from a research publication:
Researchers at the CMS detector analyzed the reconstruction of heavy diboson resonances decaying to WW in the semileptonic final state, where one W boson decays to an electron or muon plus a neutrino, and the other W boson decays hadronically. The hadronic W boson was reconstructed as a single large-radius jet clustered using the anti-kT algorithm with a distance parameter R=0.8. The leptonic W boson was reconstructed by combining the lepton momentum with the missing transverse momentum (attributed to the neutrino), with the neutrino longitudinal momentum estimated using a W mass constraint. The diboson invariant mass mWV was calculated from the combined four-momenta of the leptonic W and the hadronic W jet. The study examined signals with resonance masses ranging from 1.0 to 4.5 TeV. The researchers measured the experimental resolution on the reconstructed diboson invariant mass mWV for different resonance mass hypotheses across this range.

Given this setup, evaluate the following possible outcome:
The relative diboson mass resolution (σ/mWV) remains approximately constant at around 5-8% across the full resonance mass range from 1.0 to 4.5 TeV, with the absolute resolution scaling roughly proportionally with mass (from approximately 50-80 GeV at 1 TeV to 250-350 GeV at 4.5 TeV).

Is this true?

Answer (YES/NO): NO